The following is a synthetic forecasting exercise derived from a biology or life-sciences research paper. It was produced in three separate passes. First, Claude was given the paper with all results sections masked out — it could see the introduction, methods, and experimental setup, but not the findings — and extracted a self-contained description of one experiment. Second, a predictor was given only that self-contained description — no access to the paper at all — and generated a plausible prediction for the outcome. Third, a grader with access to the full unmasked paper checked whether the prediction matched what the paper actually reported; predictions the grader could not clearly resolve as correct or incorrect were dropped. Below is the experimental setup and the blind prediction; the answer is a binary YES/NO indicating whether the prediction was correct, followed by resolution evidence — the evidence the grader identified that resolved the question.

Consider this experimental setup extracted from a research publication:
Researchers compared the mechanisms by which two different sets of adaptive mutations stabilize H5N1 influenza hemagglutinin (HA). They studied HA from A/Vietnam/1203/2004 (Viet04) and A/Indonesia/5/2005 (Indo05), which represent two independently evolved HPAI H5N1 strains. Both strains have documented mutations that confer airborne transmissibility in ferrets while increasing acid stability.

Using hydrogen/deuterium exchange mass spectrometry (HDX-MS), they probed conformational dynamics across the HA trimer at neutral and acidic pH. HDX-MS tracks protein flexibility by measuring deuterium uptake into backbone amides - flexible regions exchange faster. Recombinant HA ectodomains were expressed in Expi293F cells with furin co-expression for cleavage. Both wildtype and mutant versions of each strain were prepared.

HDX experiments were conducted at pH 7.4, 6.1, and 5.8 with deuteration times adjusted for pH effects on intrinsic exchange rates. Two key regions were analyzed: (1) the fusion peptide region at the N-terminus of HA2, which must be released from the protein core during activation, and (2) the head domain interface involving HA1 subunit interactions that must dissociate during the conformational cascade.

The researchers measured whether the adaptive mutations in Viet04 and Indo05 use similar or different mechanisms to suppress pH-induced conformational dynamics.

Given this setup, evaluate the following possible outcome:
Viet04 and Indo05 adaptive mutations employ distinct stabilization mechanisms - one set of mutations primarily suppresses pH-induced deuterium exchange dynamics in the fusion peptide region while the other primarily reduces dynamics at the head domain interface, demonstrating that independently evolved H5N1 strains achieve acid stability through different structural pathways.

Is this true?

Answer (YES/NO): YES